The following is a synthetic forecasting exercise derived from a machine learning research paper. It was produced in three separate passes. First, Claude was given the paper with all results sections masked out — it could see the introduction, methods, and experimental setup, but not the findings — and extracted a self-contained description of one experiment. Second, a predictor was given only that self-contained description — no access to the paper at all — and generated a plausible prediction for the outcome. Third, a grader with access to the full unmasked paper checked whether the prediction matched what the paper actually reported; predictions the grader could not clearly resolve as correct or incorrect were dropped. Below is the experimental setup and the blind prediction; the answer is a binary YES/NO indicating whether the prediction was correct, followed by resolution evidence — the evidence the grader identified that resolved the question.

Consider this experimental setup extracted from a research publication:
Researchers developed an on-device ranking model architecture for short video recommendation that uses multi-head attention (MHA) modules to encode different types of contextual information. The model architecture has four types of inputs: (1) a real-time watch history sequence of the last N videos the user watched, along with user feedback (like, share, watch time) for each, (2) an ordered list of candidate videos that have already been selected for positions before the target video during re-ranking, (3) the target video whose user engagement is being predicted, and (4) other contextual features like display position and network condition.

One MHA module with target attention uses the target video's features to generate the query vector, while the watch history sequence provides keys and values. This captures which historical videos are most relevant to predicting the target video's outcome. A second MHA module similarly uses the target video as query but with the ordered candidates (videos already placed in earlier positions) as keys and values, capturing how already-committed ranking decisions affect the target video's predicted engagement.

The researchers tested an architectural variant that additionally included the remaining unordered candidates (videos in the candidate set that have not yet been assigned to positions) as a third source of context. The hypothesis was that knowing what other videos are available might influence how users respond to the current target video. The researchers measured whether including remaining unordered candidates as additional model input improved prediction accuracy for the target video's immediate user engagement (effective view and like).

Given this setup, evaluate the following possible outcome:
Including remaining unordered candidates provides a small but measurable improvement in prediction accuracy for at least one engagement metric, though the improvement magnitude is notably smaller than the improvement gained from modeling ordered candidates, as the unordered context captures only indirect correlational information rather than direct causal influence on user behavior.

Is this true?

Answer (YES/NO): NO